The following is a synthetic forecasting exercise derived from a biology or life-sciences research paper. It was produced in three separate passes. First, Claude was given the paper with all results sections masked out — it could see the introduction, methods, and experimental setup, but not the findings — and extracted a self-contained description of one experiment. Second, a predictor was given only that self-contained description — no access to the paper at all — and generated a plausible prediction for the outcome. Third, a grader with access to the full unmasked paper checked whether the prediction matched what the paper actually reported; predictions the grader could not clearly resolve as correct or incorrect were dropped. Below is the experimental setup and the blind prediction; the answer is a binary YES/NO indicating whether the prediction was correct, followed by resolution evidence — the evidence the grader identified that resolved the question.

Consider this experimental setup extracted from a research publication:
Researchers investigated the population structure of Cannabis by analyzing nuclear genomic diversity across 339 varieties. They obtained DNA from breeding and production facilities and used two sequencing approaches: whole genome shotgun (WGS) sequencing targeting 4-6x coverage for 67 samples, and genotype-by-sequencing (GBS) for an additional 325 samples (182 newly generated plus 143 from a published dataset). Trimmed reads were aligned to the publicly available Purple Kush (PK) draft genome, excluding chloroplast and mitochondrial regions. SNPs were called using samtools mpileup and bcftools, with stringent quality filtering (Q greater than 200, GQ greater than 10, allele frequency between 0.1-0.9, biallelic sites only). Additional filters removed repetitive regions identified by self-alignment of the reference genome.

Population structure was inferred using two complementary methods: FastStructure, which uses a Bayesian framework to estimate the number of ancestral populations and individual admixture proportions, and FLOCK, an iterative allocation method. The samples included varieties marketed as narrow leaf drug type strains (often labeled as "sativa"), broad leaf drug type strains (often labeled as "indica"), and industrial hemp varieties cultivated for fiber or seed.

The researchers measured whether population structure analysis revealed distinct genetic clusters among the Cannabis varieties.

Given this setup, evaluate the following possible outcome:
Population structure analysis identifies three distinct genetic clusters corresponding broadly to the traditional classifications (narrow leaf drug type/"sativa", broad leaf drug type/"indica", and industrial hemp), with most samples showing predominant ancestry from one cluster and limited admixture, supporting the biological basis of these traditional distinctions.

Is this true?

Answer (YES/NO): YES